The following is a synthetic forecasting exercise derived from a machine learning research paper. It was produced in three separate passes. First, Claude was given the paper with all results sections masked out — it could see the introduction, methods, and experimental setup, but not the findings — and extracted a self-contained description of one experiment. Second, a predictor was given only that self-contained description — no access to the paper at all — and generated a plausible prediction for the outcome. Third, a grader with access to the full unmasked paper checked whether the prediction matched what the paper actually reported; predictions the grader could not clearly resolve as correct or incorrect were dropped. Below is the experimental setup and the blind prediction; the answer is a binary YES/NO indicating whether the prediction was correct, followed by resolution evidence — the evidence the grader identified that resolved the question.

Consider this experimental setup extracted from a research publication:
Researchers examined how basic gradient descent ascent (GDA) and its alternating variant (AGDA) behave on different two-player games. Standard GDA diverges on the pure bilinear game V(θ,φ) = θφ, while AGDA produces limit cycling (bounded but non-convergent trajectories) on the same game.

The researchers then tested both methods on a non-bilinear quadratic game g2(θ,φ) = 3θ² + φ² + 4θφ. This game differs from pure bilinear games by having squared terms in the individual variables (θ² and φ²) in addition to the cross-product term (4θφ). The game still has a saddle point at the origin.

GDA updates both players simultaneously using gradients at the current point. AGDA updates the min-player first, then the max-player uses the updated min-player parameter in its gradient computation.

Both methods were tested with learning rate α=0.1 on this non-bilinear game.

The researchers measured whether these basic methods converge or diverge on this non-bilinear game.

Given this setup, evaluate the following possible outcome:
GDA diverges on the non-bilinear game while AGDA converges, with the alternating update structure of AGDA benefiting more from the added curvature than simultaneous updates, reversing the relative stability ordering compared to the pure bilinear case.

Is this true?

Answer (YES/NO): NO